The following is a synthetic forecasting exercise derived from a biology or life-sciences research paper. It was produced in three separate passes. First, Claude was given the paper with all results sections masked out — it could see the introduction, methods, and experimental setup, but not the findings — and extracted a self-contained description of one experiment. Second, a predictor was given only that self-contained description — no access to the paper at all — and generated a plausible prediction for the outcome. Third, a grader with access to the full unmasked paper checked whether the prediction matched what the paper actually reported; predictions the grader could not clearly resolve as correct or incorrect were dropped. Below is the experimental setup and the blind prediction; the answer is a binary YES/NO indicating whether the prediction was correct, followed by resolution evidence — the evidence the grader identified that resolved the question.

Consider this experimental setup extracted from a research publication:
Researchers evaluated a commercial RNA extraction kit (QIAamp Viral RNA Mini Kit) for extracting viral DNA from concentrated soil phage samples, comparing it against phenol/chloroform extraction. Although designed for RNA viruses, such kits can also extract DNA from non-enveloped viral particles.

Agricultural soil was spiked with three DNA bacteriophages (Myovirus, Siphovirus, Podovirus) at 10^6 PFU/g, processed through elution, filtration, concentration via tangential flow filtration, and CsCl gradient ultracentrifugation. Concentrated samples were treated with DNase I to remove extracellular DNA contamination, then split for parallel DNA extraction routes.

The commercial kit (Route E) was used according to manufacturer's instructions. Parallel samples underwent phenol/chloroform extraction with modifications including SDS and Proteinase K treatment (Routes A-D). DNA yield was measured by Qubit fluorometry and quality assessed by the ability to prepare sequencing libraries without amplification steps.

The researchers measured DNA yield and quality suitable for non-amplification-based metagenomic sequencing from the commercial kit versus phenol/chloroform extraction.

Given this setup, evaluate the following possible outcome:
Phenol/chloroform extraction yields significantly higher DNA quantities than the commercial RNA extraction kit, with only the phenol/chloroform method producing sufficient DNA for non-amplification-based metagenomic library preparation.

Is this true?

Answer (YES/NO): YES